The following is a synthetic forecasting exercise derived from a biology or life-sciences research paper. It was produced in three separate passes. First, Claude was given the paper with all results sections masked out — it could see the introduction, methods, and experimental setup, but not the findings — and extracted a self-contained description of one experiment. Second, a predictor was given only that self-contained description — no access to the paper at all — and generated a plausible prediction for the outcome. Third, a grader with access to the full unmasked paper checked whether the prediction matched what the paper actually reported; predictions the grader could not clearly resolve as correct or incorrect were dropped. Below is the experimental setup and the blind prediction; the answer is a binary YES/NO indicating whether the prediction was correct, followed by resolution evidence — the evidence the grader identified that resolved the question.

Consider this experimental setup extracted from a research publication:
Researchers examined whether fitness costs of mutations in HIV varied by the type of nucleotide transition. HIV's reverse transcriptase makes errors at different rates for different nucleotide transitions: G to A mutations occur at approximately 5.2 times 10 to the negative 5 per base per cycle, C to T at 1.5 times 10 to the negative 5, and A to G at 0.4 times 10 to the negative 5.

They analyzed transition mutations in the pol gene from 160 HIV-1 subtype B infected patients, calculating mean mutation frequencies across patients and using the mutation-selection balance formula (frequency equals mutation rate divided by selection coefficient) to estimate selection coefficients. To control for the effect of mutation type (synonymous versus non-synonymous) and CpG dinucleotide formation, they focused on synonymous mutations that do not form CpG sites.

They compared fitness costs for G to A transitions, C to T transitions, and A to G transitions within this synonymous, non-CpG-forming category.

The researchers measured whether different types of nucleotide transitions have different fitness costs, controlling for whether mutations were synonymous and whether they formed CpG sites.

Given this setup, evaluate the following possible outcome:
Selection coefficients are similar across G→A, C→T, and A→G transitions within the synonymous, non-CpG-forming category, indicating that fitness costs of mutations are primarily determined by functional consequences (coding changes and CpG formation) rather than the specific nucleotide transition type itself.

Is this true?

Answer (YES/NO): NO